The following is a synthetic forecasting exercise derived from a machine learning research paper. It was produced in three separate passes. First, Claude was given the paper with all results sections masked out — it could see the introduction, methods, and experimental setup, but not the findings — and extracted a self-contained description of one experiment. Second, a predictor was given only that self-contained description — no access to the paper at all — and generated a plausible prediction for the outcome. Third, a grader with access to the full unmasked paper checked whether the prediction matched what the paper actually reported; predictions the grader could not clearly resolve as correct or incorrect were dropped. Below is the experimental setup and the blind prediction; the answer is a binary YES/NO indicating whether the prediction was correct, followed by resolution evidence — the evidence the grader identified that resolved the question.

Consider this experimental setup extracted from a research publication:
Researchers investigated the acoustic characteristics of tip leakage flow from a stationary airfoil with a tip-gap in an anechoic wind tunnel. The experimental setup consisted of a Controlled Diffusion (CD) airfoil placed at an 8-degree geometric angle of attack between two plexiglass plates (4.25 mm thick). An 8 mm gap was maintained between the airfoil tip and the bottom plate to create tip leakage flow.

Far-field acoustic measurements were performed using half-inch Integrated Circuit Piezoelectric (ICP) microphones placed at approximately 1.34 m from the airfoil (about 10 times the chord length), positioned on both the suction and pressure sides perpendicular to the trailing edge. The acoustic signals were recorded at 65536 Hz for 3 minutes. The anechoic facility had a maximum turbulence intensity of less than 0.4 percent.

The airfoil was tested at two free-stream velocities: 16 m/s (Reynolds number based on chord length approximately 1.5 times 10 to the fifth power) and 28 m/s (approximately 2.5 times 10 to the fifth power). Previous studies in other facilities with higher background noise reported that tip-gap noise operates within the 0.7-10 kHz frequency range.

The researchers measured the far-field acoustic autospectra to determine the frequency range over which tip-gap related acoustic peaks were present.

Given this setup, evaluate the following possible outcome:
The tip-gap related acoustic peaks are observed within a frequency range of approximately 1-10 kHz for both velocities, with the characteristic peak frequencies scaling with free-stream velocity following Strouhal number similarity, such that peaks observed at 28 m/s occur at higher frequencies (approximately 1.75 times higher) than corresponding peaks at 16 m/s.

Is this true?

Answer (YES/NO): NO